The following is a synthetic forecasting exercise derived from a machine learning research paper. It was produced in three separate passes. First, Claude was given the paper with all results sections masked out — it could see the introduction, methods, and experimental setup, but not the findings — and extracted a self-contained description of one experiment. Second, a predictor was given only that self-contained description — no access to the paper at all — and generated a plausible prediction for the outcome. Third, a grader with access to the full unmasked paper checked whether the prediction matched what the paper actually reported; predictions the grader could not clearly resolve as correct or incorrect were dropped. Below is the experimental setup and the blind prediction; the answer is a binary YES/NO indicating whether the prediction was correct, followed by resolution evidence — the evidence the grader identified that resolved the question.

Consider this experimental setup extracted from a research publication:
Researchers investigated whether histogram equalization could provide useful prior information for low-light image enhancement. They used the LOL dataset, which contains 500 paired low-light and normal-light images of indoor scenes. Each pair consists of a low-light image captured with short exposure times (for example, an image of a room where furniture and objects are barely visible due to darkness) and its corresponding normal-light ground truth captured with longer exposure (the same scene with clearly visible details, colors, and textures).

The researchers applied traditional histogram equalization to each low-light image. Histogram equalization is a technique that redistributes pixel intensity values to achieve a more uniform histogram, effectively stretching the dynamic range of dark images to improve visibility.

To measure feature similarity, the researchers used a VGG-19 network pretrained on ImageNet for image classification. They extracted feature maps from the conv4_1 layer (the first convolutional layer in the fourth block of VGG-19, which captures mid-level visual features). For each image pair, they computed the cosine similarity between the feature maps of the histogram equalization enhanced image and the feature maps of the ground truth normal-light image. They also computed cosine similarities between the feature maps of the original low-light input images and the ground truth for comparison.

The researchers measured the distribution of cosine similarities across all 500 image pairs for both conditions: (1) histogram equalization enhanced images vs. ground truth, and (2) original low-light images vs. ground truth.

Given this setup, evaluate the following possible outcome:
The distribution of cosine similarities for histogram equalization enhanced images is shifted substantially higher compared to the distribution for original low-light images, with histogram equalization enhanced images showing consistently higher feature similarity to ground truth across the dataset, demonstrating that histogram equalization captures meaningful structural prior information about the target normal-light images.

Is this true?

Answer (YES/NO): YES